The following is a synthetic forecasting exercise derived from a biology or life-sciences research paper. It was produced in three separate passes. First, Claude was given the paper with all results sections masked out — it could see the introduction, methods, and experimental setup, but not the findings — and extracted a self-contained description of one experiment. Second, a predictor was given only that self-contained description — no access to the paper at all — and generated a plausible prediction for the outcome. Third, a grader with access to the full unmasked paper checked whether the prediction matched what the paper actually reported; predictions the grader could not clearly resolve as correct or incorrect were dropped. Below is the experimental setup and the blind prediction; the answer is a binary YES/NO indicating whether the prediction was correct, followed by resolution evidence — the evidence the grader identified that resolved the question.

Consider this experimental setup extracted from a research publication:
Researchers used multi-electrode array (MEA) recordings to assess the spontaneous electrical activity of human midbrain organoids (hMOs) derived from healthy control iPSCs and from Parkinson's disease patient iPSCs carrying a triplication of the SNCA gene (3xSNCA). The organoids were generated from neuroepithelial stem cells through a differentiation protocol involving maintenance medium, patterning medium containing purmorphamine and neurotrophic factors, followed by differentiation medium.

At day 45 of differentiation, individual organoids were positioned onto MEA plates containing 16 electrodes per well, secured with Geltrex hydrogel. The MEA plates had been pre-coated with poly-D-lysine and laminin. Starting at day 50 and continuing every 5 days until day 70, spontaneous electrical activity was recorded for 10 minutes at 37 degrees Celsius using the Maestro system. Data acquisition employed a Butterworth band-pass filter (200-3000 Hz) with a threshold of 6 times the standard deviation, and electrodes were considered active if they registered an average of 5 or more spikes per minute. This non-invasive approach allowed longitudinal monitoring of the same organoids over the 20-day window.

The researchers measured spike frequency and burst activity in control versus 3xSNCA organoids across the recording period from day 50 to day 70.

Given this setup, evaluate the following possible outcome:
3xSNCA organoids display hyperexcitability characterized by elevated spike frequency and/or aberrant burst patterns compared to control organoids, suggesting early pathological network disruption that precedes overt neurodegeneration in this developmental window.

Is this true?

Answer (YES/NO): NO